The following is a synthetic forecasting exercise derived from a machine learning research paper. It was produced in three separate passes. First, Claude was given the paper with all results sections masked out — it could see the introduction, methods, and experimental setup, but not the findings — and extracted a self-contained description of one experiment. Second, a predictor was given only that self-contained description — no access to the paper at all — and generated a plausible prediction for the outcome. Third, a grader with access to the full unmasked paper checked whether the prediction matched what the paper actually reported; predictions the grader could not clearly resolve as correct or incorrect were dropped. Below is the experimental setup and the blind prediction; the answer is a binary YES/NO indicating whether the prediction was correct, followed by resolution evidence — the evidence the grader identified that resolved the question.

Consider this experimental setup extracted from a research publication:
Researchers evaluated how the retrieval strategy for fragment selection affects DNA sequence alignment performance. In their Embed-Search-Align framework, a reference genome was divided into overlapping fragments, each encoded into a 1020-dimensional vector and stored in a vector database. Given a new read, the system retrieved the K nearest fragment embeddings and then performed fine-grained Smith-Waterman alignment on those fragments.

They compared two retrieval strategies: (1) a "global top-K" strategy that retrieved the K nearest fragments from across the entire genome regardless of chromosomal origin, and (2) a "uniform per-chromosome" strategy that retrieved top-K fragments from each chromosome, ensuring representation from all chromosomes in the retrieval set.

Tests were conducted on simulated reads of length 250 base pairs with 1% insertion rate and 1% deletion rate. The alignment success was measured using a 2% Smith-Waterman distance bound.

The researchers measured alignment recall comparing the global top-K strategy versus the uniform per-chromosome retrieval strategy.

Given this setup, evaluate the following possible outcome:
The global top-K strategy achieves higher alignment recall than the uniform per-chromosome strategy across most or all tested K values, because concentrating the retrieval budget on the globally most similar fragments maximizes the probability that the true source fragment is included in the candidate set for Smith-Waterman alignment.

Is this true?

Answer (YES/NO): NO